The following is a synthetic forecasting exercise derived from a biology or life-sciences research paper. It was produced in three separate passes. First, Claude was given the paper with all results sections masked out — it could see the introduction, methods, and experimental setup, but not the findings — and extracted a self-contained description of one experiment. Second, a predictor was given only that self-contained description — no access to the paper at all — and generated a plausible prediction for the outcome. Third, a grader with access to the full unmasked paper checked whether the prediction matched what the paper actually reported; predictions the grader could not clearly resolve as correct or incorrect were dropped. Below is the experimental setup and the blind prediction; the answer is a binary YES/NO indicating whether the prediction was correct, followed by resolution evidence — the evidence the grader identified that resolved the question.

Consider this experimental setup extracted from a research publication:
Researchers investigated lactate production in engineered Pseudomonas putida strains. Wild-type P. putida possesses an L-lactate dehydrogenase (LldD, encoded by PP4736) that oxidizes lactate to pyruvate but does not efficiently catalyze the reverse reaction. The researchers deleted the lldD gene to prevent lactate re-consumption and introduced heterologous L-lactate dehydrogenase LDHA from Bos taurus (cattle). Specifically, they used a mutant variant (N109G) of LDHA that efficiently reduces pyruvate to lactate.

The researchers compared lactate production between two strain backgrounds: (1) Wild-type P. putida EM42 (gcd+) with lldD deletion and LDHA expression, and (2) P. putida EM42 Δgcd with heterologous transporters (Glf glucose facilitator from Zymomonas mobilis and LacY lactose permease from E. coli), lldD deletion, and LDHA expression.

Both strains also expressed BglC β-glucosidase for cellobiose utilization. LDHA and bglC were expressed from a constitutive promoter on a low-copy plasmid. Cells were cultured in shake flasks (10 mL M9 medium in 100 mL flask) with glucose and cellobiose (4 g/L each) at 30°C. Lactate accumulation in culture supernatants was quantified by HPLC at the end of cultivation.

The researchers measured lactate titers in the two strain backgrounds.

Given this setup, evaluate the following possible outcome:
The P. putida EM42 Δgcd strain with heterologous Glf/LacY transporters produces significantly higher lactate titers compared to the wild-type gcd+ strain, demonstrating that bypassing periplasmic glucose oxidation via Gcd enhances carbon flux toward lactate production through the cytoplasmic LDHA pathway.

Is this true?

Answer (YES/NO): NO